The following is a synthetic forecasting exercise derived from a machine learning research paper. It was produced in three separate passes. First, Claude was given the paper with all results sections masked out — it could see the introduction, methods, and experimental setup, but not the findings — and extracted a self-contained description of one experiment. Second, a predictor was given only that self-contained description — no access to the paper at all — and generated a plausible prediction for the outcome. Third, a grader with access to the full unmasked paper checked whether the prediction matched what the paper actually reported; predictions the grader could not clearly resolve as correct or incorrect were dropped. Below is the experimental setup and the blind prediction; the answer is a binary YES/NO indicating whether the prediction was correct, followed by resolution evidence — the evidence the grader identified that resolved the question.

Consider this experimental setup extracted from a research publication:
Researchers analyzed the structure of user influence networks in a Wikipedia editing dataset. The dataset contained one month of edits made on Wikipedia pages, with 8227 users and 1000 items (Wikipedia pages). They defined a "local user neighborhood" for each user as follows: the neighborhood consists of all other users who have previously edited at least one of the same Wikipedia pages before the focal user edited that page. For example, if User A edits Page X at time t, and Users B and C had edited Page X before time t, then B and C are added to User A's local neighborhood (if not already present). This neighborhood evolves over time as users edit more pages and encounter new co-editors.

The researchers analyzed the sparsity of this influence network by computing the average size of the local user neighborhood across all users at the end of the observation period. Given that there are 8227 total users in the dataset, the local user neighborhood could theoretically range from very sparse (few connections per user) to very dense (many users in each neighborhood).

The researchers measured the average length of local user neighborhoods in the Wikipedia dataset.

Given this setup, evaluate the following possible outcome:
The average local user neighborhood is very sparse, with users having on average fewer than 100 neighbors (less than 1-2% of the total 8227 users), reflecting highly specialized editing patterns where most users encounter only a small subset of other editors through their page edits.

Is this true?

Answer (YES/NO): YES